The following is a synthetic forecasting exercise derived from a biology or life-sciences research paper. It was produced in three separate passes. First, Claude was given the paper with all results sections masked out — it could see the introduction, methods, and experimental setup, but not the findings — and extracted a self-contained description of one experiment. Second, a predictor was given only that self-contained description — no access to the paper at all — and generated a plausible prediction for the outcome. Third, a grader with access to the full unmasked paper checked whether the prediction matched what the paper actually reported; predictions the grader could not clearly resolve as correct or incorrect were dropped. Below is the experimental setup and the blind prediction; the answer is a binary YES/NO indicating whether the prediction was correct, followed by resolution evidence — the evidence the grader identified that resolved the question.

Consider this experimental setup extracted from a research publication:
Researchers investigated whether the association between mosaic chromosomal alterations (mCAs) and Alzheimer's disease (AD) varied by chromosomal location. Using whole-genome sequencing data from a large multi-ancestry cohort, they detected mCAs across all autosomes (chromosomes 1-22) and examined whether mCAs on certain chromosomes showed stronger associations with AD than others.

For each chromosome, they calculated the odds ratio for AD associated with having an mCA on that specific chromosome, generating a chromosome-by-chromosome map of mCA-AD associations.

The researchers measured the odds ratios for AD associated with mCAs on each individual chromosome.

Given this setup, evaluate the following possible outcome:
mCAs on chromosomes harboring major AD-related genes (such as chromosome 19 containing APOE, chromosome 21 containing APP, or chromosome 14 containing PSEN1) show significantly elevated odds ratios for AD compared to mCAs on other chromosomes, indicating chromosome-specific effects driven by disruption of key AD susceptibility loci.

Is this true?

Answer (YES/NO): NO